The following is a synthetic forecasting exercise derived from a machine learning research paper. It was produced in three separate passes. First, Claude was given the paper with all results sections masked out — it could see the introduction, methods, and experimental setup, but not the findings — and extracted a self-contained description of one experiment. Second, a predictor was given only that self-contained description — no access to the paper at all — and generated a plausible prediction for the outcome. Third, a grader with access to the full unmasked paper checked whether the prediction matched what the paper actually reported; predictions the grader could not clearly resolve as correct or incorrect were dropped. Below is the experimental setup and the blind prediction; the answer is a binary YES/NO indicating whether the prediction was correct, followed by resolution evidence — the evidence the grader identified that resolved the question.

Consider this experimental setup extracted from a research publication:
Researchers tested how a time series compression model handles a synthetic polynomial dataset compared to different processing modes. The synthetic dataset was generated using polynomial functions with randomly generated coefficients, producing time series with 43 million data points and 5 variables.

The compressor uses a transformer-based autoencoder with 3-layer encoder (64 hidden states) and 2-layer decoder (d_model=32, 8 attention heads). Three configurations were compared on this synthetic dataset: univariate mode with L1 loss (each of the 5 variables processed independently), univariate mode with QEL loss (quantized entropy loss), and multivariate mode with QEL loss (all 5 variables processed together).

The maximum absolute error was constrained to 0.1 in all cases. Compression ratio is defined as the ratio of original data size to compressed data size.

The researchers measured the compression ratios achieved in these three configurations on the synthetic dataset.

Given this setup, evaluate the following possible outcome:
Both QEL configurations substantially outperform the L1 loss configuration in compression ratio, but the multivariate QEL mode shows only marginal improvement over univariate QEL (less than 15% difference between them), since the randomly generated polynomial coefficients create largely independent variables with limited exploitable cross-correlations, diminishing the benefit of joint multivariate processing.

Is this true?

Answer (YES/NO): NO